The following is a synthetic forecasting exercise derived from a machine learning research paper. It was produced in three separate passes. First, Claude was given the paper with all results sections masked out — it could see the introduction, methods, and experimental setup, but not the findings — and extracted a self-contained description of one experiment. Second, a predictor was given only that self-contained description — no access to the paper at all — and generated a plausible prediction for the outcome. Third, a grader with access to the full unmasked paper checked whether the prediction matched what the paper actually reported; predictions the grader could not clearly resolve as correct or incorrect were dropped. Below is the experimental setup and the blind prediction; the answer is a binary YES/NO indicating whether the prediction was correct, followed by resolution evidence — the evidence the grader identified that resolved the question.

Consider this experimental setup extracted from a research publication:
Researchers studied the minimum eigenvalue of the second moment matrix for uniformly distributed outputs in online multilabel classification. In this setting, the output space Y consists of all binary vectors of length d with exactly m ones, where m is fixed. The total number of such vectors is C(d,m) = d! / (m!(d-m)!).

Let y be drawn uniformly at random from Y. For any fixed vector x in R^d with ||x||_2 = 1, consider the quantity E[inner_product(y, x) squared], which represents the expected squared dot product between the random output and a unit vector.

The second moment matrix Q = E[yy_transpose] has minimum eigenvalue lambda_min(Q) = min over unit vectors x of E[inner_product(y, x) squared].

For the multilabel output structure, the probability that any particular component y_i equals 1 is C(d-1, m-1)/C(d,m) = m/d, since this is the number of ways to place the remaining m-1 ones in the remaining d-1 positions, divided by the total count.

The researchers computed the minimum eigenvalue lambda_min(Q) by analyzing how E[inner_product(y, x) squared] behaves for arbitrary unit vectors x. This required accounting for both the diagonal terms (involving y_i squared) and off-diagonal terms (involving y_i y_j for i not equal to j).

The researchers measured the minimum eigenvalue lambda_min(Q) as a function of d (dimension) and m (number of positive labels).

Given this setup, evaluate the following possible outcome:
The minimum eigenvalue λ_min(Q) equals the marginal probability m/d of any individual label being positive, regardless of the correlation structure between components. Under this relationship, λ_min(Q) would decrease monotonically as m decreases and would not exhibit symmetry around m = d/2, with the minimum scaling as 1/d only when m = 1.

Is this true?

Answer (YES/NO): NO